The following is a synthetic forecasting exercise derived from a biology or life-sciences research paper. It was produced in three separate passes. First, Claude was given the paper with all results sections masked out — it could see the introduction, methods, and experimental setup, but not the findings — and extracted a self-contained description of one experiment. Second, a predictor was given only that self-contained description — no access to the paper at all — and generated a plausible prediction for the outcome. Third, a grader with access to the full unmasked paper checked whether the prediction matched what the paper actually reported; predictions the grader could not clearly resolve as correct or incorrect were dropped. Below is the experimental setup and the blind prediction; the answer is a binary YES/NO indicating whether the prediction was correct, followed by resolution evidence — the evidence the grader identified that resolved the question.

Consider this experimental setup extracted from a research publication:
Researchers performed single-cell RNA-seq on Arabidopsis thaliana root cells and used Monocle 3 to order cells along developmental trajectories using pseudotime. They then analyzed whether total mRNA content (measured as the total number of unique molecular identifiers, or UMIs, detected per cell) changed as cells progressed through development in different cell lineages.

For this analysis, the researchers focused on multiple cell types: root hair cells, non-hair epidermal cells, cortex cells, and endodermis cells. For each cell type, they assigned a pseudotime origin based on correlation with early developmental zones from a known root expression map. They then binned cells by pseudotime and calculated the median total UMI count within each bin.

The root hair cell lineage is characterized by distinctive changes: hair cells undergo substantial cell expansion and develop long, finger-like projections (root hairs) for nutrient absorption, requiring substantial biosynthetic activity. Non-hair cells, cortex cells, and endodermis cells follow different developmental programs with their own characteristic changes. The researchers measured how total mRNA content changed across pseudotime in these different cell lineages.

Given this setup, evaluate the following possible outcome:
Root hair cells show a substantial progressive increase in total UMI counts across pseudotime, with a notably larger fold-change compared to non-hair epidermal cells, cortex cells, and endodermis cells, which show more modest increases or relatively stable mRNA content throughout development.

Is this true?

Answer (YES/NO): NO